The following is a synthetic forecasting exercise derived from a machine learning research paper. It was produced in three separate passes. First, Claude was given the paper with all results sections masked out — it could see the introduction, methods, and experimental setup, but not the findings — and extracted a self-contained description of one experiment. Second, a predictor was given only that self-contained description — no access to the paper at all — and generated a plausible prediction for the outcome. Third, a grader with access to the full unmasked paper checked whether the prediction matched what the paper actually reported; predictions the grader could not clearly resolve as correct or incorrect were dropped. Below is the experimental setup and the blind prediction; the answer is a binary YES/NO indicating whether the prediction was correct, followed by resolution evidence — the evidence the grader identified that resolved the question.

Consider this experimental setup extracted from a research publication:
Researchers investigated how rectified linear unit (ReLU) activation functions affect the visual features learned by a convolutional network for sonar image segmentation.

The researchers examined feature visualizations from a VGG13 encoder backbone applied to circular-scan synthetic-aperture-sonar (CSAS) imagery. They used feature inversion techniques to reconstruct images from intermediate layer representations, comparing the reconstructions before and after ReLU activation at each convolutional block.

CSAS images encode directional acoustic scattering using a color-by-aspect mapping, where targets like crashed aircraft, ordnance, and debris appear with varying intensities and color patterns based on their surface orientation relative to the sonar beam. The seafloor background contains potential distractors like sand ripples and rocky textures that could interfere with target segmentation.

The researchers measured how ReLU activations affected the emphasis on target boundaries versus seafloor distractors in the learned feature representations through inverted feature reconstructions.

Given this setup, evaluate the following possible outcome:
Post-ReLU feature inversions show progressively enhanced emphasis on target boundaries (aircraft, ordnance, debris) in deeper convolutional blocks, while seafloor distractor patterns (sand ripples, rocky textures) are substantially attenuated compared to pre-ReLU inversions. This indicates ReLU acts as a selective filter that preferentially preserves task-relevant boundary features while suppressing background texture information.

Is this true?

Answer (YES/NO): YES